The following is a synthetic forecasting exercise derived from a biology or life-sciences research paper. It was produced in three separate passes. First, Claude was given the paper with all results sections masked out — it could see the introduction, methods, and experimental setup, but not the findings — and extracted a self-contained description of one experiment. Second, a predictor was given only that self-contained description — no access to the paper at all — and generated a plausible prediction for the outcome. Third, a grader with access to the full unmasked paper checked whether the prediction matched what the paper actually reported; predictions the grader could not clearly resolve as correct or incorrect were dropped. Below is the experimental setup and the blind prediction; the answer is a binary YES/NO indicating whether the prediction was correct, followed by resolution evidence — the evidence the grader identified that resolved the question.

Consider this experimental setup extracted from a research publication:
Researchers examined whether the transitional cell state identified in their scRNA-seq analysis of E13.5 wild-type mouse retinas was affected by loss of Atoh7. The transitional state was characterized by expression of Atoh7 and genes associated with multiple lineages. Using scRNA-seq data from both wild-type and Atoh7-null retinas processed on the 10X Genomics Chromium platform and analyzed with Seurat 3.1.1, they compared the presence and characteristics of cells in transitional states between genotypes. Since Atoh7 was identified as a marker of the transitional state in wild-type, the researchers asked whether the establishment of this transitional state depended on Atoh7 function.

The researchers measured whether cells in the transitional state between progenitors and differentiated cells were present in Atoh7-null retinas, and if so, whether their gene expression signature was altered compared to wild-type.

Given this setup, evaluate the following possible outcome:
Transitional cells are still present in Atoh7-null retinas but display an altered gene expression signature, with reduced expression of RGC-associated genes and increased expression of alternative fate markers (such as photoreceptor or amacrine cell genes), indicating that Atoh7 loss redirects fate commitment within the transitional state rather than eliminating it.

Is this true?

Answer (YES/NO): NO